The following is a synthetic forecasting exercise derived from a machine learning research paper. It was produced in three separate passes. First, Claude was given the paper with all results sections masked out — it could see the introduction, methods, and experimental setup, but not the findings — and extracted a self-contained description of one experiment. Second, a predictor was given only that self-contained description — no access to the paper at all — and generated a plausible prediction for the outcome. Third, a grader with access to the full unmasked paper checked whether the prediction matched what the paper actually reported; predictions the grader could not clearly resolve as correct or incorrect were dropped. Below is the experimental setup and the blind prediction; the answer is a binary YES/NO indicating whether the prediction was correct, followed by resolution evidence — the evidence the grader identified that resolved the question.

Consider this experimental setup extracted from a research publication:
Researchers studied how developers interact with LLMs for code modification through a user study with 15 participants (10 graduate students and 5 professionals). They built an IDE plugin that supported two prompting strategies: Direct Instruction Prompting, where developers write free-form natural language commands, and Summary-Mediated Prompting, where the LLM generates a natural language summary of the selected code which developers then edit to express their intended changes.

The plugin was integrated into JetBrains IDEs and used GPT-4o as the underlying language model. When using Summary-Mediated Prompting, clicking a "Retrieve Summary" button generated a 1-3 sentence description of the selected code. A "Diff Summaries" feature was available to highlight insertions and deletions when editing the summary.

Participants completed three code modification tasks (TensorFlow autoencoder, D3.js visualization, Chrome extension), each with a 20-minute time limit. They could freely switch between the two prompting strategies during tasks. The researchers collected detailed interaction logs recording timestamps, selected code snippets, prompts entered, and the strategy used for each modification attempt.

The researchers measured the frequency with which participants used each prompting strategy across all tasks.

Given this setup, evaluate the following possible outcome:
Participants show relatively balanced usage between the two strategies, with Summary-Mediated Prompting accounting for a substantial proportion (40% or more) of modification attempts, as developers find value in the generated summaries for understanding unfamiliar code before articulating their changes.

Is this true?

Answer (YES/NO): NO